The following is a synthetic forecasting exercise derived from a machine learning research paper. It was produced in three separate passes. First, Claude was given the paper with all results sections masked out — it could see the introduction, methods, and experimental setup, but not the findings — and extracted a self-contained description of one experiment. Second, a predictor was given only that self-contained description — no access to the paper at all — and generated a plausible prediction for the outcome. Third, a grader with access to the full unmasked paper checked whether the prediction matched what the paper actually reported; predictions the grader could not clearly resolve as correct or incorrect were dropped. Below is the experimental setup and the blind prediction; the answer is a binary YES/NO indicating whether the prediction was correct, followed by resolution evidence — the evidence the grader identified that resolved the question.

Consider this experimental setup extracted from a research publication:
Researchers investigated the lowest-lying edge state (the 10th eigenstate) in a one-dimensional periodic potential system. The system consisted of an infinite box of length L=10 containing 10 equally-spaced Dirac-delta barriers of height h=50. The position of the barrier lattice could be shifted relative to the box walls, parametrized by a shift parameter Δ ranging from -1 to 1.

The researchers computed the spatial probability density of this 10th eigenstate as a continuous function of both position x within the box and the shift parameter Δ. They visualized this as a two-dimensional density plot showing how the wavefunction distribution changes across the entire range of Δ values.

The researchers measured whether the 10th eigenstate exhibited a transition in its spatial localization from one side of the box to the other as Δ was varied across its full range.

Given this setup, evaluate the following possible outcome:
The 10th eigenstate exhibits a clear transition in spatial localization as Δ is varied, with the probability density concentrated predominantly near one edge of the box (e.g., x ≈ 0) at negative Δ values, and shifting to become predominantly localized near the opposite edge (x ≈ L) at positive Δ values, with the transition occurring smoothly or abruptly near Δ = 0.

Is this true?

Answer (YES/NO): YES